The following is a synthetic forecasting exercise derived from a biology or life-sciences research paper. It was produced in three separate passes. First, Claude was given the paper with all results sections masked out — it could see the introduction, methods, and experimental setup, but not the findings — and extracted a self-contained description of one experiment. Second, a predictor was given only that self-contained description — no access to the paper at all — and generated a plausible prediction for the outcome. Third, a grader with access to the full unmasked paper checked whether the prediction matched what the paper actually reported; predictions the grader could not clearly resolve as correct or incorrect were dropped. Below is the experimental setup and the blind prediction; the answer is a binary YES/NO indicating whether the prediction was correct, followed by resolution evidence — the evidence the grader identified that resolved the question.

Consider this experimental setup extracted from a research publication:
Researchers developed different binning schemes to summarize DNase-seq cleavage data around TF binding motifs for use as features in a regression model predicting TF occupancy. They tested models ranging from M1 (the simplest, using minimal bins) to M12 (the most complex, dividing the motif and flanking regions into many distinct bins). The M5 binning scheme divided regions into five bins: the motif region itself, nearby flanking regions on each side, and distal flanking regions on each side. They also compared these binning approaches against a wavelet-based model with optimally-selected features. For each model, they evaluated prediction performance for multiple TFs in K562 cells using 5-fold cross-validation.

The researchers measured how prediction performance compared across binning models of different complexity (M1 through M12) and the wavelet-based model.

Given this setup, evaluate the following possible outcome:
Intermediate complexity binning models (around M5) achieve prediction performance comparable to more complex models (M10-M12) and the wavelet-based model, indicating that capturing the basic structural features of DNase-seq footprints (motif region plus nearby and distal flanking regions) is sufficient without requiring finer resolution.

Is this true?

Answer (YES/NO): YES